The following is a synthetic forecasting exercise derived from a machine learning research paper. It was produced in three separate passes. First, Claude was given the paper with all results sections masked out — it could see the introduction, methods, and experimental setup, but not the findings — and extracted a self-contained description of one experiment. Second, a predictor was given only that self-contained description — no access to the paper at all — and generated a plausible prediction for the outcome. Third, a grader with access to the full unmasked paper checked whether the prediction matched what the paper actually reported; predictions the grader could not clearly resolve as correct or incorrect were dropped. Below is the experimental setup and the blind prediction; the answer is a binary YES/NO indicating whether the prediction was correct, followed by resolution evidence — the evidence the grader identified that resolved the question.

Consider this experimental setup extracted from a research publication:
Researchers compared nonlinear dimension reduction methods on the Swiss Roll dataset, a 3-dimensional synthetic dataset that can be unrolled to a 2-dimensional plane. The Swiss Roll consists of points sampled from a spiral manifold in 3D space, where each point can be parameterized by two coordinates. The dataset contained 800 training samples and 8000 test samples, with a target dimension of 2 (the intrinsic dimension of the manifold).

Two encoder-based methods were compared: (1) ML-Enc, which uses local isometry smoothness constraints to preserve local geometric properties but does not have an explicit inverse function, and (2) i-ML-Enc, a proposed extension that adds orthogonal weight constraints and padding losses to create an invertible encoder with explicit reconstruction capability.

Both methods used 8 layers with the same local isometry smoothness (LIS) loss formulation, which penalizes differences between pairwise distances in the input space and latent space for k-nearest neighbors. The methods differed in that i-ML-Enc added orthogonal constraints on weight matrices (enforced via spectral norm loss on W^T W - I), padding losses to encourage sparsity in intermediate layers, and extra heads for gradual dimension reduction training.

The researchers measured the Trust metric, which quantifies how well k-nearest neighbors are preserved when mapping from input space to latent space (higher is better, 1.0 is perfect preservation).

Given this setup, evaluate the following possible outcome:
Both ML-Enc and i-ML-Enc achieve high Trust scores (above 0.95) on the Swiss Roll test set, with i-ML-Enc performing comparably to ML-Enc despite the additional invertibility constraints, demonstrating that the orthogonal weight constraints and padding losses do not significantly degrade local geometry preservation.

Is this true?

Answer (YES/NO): YES